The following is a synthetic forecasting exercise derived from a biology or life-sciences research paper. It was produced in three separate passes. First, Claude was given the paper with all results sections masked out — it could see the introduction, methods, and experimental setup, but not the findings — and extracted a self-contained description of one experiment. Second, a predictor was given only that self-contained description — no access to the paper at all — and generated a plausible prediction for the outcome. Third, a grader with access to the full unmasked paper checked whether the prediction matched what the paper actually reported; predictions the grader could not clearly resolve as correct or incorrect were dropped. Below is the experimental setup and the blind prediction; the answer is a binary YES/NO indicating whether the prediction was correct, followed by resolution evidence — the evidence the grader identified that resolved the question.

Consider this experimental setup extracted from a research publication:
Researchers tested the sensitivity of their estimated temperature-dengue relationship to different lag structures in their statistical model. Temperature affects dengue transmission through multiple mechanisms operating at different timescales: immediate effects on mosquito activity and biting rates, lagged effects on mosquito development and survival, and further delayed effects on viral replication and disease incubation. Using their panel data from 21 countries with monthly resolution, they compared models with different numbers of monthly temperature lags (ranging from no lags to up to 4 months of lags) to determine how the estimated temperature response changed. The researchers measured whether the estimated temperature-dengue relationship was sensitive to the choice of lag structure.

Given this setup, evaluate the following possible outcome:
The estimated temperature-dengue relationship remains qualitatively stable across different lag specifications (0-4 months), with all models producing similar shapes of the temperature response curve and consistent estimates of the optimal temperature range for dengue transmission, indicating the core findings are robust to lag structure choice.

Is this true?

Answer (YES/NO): YES